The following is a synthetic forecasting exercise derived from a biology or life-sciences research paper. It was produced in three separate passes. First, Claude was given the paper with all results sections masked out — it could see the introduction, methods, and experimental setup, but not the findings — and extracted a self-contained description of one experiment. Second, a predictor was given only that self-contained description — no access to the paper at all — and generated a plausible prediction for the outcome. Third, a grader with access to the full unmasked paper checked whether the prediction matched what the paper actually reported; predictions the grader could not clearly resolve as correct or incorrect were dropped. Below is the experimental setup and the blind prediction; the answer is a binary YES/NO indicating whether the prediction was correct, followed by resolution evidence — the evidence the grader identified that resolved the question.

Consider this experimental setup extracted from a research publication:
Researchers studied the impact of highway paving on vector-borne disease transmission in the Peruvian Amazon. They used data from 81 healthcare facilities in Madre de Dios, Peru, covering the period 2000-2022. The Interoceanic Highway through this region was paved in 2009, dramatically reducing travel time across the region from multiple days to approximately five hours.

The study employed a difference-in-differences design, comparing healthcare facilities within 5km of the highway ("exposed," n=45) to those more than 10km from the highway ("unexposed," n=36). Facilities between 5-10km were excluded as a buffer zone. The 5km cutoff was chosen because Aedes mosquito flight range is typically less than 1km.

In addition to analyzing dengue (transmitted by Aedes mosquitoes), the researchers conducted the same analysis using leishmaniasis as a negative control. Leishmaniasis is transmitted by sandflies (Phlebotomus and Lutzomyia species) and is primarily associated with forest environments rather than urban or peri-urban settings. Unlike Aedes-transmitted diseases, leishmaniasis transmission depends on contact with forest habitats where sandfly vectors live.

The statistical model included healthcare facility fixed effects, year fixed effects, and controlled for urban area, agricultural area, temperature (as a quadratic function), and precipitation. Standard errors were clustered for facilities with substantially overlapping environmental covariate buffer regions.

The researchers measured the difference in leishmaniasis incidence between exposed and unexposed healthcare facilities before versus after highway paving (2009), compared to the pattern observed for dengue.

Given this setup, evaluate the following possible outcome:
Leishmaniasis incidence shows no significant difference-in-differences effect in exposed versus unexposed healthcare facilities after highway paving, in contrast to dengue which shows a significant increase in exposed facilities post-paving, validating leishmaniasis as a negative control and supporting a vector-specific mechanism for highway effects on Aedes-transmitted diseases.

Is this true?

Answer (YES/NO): YES